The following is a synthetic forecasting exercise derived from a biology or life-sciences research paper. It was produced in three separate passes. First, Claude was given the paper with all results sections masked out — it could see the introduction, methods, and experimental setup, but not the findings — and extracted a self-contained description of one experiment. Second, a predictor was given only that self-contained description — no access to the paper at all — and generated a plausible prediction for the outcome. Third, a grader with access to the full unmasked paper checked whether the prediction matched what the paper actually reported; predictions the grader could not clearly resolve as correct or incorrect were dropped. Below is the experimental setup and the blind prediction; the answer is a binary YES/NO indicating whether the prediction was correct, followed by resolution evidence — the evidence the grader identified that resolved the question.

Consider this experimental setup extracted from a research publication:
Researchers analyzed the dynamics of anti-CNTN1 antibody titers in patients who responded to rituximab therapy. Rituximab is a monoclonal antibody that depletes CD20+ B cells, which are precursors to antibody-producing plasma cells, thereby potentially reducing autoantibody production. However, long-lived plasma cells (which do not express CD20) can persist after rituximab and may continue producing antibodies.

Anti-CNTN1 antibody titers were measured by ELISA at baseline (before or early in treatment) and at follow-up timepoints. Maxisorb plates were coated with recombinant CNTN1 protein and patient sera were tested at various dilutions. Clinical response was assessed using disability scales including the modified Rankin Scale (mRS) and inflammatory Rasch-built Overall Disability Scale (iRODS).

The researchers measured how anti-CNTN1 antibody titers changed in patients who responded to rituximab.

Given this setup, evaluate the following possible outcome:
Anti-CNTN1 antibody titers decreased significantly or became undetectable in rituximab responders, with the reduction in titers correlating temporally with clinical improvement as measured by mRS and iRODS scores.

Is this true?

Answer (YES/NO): YES